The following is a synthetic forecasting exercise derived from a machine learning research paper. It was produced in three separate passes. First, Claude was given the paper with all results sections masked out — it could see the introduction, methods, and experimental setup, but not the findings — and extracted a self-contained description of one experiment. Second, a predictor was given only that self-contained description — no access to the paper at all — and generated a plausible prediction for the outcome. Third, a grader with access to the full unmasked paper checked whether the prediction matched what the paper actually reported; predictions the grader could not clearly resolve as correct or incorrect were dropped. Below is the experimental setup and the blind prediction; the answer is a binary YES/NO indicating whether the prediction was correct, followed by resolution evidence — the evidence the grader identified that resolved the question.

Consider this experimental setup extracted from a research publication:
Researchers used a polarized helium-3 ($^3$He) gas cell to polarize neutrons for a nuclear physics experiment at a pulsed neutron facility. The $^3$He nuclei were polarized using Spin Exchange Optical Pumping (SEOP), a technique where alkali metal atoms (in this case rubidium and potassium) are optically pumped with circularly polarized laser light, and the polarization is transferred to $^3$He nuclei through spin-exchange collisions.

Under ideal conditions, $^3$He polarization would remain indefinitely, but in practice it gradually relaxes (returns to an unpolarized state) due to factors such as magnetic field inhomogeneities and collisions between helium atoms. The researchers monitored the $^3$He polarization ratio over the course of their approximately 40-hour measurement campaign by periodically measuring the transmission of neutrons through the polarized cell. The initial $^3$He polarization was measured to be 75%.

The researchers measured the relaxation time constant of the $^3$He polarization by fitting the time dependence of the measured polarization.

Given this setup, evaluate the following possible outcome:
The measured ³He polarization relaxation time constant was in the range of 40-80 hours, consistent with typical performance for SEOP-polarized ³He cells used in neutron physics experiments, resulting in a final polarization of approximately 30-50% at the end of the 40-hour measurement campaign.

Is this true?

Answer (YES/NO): NO